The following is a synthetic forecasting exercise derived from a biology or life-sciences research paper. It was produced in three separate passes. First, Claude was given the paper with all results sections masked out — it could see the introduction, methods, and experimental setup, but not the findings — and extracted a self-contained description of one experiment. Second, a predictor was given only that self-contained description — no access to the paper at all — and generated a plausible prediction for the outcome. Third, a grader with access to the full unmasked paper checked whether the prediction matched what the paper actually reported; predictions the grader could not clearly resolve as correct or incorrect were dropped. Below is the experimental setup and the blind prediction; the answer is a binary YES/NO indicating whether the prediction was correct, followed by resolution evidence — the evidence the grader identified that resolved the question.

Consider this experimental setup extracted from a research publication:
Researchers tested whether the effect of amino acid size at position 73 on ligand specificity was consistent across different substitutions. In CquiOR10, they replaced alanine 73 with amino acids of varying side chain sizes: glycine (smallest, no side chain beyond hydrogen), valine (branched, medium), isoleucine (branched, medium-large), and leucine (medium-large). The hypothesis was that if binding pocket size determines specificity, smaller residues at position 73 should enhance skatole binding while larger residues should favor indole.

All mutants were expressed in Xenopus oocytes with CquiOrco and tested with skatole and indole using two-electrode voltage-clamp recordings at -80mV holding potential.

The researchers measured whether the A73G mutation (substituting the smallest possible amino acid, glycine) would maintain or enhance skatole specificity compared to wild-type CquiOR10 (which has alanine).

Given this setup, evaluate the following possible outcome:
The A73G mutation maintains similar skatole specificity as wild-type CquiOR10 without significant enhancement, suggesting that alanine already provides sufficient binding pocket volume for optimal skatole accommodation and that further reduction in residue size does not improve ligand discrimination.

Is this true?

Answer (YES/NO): NO